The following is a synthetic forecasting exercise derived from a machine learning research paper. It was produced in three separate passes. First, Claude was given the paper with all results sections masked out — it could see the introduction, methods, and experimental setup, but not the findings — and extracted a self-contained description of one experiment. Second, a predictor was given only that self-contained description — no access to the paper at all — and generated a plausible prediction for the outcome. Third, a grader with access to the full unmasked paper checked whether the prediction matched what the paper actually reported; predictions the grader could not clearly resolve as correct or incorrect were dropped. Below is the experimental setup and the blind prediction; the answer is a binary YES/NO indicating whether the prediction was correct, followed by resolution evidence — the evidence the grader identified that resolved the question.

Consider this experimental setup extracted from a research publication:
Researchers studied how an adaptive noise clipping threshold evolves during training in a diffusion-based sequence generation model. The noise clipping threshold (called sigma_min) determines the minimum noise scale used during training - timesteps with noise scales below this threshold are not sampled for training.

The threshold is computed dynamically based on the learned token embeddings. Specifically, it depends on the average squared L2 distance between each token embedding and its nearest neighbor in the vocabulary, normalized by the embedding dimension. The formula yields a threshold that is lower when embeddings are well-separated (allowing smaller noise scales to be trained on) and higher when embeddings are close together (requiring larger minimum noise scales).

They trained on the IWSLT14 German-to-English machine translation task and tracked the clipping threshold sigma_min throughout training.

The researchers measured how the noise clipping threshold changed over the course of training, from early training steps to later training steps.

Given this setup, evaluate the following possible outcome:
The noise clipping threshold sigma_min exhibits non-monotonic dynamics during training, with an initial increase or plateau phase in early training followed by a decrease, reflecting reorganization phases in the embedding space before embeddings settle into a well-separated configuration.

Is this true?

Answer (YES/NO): NO